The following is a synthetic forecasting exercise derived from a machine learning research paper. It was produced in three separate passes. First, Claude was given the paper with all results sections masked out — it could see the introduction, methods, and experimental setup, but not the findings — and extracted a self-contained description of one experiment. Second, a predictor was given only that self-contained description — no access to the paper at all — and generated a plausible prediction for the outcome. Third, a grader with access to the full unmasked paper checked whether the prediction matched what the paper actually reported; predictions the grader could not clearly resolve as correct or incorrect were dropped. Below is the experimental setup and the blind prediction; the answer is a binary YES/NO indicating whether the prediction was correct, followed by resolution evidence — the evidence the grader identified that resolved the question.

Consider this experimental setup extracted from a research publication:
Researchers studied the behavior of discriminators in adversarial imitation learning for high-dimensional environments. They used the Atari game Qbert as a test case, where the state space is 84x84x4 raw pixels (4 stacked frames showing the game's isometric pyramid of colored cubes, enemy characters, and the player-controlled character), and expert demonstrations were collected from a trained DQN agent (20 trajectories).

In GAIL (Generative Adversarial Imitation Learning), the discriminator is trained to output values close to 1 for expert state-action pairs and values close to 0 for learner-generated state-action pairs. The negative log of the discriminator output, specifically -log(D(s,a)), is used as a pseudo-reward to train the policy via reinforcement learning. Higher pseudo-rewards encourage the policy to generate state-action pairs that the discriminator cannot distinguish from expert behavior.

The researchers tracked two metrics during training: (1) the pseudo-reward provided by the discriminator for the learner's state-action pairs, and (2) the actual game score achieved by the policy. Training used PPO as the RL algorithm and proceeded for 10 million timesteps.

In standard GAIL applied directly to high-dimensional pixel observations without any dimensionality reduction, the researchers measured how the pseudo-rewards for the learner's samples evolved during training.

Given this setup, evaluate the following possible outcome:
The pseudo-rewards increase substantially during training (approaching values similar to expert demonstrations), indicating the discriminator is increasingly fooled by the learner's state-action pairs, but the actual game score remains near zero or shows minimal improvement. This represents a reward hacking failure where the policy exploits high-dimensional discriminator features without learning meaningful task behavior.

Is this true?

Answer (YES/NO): NO